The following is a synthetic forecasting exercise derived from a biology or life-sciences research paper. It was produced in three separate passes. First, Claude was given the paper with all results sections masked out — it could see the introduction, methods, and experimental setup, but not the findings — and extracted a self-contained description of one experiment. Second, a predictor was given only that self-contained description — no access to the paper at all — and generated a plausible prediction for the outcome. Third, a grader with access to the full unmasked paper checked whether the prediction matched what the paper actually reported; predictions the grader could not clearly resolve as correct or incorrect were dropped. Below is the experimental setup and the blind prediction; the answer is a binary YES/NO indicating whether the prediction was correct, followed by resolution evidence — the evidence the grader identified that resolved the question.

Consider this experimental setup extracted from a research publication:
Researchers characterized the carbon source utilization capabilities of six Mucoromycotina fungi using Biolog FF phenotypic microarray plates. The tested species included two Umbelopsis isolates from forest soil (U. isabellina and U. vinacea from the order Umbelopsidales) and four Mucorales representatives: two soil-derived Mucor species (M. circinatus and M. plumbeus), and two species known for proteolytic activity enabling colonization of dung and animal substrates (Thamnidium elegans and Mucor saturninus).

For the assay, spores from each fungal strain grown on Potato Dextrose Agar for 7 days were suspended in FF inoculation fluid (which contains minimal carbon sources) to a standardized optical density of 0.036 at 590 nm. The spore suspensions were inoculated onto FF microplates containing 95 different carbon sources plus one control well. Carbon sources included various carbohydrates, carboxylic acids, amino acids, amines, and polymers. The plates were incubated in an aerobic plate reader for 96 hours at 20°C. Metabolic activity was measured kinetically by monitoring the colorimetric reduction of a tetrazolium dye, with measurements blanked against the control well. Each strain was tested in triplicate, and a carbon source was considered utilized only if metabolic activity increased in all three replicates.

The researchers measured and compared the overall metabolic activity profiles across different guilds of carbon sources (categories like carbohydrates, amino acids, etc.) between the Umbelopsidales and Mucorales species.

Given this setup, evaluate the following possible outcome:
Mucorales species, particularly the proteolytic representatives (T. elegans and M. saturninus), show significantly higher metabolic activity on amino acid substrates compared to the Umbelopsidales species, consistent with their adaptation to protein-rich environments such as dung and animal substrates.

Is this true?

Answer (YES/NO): YES